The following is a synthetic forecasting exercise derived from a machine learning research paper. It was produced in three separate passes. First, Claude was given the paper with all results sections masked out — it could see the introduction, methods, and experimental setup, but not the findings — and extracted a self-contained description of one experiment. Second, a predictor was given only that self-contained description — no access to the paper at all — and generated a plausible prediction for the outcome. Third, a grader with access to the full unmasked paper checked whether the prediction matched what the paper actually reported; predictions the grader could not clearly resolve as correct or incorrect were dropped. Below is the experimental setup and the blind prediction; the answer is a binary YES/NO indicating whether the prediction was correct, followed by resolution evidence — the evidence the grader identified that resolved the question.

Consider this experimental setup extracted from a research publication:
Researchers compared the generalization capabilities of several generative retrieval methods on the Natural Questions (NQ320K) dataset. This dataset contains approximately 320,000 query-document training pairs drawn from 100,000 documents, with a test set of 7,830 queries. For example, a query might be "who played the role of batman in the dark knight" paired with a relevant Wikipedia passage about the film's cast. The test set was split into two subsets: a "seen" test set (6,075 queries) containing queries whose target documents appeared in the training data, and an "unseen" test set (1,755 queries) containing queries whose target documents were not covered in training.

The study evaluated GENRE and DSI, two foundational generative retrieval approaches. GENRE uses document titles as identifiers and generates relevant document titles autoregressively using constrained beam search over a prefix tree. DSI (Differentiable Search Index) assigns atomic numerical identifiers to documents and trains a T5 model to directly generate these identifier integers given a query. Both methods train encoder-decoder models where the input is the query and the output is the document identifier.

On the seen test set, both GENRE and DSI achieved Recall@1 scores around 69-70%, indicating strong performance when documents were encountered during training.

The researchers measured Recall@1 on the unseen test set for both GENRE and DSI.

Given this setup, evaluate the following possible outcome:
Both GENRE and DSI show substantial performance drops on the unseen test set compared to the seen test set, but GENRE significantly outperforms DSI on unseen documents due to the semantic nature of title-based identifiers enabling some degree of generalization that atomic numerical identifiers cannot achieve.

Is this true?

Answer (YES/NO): YES